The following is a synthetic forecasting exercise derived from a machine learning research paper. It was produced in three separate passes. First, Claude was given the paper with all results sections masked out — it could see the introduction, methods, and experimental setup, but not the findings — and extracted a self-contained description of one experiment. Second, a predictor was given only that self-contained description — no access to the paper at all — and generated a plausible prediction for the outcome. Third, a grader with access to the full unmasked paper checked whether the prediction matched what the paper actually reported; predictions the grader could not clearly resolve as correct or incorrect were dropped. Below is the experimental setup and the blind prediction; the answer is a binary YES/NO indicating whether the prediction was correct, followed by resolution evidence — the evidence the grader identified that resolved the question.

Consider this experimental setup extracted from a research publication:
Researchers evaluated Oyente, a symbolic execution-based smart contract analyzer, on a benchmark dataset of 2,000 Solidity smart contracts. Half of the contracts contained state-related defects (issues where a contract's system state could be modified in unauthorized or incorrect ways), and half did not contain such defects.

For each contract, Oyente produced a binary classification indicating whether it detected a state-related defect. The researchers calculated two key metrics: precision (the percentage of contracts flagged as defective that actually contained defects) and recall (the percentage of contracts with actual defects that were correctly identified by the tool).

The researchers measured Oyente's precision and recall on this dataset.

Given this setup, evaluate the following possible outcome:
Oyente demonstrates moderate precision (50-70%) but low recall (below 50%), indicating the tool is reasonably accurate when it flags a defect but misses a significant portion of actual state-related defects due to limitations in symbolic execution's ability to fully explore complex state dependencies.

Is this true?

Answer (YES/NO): NO